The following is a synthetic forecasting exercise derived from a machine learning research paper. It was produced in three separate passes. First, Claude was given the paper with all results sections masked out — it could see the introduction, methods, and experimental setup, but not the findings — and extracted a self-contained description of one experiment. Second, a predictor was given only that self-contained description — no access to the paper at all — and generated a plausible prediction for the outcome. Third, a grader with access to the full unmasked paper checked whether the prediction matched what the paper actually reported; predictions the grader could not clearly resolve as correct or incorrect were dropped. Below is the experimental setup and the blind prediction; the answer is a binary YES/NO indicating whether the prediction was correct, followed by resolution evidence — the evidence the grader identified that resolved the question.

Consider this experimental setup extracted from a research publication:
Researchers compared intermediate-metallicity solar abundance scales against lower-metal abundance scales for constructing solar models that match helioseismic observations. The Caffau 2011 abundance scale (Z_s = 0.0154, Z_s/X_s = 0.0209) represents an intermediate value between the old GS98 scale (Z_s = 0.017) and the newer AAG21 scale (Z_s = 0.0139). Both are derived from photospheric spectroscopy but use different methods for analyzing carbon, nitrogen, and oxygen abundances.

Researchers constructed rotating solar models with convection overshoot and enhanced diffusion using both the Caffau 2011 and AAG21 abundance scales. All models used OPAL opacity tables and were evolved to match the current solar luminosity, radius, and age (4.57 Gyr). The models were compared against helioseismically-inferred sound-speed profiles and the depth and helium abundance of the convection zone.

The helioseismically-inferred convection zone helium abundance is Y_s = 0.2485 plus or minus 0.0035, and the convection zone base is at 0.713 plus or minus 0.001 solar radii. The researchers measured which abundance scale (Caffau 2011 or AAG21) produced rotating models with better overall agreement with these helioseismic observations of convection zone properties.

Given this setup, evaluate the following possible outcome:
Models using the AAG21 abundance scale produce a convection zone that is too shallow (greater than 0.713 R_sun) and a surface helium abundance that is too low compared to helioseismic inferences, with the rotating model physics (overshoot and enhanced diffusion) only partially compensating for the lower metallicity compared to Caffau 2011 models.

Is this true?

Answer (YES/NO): NO